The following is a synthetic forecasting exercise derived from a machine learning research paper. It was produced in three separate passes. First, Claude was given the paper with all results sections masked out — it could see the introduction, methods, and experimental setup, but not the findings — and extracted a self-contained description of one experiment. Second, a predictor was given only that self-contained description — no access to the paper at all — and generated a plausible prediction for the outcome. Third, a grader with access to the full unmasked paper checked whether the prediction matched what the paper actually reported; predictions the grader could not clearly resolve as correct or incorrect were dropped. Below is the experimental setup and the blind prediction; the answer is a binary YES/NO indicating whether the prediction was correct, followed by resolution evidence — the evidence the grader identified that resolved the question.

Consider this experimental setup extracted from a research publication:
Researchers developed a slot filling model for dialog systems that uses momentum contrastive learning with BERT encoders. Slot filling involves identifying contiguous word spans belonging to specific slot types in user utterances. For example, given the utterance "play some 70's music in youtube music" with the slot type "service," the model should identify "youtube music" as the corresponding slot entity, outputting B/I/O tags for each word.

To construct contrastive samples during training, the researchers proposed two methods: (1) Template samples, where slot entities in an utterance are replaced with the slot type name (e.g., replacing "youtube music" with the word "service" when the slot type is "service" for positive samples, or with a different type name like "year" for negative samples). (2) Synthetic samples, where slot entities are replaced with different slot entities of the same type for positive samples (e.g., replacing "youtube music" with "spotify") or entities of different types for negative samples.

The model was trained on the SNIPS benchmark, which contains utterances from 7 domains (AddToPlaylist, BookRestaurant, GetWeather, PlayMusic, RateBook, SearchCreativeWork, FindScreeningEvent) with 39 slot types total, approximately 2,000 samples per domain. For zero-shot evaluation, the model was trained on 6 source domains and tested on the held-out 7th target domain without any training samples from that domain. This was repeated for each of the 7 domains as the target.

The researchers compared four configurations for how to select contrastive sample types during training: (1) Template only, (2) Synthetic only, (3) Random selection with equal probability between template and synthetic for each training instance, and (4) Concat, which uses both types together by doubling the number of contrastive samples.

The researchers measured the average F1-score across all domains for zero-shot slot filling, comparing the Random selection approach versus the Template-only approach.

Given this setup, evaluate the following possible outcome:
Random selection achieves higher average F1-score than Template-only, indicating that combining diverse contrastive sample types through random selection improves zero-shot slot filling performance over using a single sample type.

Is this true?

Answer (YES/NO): YES